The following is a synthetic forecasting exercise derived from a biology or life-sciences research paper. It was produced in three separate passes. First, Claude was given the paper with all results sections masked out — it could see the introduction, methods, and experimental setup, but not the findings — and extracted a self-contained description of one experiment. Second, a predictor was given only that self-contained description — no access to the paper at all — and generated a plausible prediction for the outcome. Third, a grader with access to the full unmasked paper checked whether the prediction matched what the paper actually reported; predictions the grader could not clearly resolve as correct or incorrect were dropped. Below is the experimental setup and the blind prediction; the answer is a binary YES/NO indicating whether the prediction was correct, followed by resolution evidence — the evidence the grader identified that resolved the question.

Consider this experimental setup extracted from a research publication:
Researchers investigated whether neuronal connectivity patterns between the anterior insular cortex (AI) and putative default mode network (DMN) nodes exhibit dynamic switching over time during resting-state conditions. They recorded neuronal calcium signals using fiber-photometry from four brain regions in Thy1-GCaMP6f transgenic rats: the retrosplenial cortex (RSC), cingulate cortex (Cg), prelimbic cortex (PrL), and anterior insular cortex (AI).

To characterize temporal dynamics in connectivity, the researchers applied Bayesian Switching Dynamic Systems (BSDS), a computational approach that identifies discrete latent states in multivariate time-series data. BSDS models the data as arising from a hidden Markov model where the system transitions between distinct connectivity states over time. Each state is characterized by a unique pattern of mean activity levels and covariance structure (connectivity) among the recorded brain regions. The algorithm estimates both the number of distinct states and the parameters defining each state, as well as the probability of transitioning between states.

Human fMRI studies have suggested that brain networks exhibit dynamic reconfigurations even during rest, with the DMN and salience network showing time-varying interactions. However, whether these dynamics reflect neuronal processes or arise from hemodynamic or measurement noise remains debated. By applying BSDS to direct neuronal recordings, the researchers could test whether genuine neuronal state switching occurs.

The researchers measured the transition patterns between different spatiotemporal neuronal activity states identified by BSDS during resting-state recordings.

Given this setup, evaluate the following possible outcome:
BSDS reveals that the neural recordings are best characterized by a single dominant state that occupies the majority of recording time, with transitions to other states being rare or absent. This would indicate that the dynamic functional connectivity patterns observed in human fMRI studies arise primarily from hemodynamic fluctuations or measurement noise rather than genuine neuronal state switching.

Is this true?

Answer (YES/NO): NO